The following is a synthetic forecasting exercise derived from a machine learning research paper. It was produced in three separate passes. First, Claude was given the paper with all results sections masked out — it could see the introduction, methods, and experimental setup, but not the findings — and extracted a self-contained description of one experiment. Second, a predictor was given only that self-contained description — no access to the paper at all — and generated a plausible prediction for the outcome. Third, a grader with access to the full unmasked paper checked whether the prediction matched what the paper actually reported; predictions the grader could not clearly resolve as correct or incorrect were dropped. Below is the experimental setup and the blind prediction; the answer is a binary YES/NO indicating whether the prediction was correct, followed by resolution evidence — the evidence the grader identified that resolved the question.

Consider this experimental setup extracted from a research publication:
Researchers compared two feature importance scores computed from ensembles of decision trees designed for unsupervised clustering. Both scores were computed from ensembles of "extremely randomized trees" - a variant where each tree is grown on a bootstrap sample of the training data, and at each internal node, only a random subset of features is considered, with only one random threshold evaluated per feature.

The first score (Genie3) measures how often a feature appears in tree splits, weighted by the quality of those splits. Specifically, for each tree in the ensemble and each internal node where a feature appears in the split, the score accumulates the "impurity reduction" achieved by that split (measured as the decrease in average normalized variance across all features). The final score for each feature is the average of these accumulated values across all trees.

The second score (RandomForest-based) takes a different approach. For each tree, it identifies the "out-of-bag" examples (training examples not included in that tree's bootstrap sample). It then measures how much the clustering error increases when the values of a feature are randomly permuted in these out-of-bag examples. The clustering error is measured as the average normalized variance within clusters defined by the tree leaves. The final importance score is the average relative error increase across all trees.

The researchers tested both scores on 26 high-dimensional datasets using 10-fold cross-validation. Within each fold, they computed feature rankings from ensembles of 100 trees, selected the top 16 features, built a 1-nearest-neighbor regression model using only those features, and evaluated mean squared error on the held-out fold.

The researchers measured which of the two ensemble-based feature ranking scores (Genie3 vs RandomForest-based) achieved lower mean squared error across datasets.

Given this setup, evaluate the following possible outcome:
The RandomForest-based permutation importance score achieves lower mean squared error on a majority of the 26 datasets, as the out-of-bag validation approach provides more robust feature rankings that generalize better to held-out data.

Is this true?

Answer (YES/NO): NO